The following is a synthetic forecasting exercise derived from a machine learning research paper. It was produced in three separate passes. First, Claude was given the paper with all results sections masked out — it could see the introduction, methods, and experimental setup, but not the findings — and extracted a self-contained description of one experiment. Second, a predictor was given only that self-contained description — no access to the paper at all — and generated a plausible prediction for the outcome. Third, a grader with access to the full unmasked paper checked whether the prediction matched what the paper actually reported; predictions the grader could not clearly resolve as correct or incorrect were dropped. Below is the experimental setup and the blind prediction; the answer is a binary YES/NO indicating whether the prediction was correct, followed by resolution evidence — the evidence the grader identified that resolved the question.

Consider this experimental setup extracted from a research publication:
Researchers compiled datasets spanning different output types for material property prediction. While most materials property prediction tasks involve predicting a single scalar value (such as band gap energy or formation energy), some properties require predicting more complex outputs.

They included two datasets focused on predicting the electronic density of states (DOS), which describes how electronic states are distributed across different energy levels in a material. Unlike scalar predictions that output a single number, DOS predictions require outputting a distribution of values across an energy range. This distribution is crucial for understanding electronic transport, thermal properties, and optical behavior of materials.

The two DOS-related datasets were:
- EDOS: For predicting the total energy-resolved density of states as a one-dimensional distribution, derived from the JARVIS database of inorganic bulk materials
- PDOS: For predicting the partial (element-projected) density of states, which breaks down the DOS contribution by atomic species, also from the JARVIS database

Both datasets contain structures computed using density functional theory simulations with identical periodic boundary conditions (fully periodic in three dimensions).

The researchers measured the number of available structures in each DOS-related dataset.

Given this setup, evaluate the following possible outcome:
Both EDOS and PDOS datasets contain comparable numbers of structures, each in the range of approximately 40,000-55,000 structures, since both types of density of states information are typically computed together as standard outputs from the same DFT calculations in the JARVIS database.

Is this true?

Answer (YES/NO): NO